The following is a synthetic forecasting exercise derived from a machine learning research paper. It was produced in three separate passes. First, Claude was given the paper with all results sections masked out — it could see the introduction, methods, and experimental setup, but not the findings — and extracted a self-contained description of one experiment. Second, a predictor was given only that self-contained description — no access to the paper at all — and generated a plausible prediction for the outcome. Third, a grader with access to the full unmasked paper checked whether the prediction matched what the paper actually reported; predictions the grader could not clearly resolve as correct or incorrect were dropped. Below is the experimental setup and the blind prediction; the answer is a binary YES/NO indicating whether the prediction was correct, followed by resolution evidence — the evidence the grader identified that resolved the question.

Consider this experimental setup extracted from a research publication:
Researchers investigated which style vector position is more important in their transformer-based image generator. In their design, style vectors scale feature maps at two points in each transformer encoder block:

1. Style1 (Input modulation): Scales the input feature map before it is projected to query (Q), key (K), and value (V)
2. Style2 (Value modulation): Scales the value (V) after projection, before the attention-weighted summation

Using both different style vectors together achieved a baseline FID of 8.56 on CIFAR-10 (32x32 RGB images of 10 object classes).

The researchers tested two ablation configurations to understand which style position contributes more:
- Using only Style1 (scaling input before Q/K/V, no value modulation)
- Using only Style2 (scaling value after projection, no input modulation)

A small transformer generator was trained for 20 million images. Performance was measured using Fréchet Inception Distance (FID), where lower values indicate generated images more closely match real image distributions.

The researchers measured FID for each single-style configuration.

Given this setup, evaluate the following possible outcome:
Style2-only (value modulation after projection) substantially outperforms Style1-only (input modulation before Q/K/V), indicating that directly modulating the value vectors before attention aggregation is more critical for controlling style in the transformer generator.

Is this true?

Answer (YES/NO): NO